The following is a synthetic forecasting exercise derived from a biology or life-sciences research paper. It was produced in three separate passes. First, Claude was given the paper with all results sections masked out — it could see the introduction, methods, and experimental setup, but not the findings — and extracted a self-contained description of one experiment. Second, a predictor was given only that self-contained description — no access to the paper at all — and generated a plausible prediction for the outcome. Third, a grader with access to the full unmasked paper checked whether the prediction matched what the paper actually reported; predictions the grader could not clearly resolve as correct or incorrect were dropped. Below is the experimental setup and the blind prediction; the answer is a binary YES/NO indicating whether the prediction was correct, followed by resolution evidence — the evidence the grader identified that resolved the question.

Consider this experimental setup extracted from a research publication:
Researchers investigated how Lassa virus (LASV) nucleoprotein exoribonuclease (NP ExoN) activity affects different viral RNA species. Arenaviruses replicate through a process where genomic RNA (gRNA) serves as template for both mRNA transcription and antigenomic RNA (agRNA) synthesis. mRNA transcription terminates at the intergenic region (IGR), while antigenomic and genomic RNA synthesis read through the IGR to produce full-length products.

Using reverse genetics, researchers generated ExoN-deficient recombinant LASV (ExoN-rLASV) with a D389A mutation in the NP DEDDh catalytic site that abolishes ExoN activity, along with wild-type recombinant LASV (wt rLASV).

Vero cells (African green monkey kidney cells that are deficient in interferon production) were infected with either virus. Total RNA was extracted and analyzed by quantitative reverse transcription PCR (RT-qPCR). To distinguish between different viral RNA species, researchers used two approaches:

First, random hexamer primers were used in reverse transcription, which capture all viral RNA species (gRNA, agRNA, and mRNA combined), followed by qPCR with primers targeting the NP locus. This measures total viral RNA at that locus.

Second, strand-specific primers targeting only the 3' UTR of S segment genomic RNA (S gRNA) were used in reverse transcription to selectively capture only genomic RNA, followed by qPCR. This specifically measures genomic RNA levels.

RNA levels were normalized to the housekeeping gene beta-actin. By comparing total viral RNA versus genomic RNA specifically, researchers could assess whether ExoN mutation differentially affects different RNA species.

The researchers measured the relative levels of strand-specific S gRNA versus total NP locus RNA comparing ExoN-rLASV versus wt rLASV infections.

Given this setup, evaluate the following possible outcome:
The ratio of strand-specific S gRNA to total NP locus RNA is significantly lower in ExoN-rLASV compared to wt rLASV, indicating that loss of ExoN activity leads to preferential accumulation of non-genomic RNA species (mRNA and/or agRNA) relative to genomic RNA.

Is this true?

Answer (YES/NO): NO